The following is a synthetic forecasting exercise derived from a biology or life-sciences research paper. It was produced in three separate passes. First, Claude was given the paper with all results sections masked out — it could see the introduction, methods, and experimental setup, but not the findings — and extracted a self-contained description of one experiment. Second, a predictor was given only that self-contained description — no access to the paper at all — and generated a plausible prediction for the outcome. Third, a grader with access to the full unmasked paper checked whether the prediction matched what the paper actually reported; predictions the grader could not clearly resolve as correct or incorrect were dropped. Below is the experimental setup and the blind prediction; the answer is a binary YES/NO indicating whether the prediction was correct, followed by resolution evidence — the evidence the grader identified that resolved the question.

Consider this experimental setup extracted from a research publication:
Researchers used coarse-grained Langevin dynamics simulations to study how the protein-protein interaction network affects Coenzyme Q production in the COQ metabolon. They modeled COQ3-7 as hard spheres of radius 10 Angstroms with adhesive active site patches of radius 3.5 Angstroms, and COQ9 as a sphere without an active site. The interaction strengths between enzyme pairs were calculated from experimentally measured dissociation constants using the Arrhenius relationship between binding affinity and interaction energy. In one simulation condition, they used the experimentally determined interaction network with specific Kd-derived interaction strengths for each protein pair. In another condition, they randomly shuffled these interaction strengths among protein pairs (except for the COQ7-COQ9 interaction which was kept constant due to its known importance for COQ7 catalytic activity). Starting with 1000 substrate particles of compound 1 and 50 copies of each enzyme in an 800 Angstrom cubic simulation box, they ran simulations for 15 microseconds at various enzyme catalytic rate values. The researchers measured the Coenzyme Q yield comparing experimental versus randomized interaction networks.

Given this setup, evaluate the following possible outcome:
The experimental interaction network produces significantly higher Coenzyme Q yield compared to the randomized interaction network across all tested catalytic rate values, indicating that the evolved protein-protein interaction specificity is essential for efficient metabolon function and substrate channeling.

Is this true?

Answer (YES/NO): NO